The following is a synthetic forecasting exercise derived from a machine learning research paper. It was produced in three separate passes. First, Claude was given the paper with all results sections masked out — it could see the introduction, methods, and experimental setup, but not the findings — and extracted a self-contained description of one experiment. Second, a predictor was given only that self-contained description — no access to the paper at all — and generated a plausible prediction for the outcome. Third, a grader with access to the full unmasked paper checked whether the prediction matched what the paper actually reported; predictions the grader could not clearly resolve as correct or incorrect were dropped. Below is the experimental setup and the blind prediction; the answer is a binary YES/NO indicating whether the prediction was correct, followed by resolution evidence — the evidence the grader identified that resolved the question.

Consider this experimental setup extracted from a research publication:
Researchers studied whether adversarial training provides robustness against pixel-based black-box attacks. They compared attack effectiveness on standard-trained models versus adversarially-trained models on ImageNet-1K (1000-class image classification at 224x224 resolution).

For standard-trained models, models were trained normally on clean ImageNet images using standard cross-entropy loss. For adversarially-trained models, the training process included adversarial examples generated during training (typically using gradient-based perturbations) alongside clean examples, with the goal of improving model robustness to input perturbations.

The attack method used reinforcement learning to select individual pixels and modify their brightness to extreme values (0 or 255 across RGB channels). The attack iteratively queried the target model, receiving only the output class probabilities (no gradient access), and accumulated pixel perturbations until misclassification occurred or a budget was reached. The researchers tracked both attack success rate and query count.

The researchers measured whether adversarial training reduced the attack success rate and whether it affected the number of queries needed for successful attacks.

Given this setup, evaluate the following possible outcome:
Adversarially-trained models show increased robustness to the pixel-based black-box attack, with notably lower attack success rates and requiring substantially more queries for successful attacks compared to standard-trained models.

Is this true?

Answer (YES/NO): YES